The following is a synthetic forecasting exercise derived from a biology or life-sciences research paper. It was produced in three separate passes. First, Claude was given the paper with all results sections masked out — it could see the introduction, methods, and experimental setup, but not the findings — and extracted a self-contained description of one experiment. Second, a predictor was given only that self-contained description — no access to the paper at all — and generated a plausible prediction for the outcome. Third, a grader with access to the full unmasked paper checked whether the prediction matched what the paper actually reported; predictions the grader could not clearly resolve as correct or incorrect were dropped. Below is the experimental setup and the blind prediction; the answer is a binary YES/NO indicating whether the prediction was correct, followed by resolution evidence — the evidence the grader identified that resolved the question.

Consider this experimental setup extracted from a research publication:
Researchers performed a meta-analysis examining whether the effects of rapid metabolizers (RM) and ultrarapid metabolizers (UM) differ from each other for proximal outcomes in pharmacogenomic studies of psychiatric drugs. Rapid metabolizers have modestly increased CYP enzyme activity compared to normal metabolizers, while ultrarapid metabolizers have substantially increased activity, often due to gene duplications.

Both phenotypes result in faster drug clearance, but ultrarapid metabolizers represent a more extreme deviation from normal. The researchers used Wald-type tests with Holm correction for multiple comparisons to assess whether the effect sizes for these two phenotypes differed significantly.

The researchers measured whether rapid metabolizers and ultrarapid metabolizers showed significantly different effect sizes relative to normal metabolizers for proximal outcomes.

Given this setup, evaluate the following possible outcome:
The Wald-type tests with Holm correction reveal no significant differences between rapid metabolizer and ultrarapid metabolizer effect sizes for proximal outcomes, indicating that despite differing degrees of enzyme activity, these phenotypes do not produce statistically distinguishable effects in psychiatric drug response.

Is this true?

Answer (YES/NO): YES